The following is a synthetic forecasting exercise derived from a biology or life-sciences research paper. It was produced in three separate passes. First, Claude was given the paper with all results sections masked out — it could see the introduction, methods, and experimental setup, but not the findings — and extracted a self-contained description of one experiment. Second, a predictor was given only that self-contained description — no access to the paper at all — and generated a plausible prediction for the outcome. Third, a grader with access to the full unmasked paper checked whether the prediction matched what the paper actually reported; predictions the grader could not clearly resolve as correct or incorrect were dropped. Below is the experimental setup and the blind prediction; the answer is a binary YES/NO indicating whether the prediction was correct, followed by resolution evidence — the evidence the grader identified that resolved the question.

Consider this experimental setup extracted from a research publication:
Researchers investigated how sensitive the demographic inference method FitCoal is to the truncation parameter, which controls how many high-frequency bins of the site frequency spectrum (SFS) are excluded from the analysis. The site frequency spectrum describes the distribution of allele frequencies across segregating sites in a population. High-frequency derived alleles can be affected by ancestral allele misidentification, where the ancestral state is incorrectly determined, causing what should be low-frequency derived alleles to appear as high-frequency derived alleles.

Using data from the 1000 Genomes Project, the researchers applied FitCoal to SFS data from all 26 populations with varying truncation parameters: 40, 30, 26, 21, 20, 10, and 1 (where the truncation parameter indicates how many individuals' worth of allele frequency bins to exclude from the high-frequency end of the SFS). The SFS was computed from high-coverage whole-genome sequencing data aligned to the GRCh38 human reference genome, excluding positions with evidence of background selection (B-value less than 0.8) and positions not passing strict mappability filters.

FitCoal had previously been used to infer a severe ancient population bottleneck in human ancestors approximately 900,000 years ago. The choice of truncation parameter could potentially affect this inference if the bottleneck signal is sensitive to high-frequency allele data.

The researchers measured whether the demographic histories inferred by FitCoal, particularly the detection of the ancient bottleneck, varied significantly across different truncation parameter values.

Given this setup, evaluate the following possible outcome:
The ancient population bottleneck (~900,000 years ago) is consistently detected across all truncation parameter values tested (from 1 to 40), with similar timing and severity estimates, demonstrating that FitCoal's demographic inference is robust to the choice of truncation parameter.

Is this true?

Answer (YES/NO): YES